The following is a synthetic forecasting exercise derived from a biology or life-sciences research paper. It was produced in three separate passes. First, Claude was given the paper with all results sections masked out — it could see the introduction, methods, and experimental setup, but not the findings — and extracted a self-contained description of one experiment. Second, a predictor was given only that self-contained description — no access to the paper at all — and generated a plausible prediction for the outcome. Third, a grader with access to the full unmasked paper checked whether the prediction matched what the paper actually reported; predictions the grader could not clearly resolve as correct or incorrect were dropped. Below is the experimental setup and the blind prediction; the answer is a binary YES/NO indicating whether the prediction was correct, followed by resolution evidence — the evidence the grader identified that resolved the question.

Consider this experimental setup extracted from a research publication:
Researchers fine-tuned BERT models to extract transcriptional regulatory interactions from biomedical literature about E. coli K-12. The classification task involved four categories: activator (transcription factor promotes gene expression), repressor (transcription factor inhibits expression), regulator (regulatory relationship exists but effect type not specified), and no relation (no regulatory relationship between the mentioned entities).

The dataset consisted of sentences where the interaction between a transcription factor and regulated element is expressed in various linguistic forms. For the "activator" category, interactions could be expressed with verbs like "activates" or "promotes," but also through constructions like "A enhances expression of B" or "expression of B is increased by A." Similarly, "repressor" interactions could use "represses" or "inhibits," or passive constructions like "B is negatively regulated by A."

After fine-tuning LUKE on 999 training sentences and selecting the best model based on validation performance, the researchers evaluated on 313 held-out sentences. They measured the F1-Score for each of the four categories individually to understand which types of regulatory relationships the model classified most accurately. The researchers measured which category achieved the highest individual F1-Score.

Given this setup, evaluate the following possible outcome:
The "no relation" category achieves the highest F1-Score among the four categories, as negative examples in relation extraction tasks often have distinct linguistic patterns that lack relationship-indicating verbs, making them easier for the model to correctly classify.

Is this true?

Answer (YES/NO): NO